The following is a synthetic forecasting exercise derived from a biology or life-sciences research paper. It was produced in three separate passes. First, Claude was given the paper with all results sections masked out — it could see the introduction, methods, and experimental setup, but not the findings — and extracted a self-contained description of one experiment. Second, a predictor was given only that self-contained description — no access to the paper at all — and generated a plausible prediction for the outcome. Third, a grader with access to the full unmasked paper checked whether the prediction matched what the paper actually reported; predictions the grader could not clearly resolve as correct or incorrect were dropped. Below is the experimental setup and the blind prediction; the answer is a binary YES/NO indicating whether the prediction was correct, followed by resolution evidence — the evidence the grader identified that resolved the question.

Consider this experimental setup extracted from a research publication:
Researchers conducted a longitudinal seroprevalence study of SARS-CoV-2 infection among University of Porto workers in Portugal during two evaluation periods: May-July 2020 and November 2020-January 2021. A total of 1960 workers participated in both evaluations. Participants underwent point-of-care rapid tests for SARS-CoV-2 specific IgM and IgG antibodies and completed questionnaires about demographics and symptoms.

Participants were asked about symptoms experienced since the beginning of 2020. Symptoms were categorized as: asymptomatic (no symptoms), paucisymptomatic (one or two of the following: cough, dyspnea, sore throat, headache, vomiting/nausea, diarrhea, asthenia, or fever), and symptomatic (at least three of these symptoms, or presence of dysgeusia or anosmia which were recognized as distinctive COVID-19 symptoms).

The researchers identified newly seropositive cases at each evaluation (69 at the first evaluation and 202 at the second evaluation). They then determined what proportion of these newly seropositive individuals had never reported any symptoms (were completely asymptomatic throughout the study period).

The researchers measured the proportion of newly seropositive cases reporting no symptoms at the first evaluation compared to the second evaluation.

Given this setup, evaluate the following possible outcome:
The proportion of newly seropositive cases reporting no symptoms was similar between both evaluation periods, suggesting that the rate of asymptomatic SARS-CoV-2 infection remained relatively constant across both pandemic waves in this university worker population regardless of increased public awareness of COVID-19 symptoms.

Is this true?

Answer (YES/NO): NO